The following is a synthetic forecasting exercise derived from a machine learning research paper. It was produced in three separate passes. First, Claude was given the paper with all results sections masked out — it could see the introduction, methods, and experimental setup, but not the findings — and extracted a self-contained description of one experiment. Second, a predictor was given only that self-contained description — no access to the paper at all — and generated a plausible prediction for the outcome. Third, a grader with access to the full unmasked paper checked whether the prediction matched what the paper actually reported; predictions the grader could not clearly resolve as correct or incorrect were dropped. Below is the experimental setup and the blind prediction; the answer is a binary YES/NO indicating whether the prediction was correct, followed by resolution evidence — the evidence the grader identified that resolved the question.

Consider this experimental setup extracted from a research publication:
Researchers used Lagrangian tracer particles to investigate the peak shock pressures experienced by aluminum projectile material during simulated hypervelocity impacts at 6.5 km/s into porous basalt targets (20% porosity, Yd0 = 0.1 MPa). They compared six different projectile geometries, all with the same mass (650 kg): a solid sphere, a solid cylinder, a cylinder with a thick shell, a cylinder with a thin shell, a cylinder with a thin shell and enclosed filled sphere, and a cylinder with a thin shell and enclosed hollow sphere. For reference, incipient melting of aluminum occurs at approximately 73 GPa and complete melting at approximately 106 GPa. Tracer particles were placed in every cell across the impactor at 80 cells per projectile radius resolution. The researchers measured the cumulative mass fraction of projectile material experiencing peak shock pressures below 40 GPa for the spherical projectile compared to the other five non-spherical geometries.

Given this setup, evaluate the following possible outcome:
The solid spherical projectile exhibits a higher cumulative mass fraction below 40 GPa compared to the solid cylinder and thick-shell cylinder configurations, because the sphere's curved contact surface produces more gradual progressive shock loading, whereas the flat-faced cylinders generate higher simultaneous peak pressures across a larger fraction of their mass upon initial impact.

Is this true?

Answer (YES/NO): YES